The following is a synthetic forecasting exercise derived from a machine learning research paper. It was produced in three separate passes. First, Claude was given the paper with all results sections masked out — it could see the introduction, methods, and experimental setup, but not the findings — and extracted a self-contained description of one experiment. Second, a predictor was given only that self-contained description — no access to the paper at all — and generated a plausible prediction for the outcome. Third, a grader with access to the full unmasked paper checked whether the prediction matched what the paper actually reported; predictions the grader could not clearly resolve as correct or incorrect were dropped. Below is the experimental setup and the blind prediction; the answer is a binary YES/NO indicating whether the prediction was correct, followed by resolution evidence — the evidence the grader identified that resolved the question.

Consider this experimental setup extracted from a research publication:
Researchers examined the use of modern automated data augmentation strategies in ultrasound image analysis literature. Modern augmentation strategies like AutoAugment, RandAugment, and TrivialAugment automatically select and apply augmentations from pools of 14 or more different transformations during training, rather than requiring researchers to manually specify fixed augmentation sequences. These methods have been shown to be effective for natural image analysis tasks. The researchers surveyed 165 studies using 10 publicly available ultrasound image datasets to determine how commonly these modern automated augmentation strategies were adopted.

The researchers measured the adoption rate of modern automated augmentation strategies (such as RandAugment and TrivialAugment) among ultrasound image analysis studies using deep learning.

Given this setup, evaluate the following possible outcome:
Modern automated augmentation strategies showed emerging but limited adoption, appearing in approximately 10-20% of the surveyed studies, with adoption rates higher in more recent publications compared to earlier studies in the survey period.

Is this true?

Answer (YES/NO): NO